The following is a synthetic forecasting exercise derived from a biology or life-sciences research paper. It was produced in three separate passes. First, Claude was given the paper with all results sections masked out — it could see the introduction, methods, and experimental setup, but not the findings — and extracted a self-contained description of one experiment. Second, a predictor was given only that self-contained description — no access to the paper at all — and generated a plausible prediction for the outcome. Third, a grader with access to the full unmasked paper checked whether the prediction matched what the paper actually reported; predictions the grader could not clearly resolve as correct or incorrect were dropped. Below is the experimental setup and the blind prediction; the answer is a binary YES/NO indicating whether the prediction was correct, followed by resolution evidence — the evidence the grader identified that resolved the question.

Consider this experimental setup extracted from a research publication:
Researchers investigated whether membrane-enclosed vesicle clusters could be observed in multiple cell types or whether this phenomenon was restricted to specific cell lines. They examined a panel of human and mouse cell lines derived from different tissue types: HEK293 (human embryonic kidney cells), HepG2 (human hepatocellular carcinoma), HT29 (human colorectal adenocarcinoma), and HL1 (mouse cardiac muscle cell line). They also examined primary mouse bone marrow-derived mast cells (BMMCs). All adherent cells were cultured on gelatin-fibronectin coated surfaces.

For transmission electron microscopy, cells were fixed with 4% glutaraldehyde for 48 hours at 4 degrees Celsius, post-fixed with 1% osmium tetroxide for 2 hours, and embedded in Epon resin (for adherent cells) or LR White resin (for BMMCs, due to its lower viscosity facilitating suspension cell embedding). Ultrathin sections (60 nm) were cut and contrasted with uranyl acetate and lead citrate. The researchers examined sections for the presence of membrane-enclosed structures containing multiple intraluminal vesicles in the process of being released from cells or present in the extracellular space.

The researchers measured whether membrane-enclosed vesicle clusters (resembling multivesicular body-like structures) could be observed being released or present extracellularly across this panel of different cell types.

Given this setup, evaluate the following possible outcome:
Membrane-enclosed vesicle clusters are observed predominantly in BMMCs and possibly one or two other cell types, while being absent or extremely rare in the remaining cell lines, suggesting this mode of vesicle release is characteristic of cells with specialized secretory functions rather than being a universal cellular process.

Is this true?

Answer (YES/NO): NO